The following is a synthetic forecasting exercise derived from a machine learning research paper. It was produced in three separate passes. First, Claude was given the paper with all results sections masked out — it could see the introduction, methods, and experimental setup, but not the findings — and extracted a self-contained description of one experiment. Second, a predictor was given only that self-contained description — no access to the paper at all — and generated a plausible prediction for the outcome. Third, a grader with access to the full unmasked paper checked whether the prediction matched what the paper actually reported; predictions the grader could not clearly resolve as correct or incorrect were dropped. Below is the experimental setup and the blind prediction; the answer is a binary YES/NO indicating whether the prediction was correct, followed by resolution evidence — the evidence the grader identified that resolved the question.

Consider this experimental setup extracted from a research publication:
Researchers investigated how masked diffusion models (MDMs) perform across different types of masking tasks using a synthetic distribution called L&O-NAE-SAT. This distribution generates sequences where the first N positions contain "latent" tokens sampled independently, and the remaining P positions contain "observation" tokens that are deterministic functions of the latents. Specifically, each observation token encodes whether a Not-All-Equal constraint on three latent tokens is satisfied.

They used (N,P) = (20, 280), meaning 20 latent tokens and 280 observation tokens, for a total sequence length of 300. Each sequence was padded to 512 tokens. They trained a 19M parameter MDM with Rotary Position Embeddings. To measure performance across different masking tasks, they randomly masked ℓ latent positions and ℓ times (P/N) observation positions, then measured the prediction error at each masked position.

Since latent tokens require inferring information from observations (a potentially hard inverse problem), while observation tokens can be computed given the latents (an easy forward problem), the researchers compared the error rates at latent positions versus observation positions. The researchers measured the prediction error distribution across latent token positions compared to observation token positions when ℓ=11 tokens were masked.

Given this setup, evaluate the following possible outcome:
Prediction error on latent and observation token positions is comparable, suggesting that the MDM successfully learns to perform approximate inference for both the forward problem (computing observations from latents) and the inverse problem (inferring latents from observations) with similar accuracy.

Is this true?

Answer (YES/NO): NO